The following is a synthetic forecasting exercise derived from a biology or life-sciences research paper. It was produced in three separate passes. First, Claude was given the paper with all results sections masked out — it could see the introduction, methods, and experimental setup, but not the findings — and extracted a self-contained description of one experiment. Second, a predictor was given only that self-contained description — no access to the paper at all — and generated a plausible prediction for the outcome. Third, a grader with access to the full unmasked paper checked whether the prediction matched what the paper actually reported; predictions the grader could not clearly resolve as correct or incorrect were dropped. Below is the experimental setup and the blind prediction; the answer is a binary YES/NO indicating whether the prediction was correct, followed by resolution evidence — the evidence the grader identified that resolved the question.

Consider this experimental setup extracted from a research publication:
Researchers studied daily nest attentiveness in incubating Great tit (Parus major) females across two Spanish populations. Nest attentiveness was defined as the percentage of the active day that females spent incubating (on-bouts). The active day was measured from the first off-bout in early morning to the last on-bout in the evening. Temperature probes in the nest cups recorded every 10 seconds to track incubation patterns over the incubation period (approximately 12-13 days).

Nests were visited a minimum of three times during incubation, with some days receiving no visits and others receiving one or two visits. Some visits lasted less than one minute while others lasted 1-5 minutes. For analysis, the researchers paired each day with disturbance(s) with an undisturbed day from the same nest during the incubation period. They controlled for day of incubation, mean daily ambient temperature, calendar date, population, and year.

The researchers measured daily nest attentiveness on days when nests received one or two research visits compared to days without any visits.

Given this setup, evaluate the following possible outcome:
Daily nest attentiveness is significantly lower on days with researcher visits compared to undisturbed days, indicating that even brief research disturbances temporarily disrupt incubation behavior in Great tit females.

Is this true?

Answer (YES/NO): YES